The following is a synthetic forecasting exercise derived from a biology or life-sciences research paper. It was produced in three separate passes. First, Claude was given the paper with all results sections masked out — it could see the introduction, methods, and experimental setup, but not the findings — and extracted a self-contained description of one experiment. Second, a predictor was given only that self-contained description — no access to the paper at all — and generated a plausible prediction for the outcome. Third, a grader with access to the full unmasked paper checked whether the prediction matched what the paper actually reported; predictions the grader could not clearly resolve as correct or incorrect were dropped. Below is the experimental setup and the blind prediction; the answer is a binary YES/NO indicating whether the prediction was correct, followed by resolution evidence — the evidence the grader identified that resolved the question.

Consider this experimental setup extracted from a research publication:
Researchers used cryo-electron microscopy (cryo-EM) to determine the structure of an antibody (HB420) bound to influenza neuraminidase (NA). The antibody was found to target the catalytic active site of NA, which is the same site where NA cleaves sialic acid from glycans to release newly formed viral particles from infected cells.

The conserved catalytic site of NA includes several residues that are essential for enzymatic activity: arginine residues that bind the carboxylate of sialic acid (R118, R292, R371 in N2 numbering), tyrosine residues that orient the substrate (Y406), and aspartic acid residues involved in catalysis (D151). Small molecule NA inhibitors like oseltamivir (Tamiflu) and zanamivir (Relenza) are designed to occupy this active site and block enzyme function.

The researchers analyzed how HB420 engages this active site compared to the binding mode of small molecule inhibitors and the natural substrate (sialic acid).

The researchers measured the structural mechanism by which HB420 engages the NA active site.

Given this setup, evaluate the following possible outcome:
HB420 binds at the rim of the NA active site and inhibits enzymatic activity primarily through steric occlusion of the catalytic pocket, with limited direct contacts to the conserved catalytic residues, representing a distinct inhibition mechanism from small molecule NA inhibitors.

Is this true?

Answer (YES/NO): NO